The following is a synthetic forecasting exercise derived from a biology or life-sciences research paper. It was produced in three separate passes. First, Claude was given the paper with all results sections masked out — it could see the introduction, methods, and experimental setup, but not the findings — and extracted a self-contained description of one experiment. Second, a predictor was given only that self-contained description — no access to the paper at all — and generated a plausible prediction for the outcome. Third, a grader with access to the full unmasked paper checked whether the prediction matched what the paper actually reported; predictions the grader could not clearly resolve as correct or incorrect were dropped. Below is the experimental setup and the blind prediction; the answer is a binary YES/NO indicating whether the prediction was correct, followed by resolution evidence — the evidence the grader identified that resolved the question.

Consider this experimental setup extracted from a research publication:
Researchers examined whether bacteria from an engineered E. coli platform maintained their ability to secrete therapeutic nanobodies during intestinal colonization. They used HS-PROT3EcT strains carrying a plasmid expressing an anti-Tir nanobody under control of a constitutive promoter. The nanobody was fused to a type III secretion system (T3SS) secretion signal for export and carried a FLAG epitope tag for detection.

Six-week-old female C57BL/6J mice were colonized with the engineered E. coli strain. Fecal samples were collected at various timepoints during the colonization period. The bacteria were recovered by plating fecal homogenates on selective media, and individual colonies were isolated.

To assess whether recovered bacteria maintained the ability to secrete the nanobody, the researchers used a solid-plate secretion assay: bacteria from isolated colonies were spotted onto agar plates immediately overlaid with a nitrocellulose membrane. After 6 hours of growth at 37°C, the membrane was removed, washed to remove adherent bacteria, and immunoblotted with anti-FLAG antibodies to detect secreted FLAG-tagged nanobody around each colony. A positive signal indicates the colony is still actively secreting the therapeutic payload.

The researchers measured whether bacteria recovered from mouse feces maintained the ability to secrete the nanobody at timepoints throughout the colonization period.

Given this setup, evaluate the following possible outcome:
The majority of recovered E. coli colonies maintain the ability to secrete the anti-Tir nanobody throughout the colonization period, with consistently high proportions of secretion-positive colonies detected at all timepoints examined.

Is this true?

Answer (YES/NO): NO